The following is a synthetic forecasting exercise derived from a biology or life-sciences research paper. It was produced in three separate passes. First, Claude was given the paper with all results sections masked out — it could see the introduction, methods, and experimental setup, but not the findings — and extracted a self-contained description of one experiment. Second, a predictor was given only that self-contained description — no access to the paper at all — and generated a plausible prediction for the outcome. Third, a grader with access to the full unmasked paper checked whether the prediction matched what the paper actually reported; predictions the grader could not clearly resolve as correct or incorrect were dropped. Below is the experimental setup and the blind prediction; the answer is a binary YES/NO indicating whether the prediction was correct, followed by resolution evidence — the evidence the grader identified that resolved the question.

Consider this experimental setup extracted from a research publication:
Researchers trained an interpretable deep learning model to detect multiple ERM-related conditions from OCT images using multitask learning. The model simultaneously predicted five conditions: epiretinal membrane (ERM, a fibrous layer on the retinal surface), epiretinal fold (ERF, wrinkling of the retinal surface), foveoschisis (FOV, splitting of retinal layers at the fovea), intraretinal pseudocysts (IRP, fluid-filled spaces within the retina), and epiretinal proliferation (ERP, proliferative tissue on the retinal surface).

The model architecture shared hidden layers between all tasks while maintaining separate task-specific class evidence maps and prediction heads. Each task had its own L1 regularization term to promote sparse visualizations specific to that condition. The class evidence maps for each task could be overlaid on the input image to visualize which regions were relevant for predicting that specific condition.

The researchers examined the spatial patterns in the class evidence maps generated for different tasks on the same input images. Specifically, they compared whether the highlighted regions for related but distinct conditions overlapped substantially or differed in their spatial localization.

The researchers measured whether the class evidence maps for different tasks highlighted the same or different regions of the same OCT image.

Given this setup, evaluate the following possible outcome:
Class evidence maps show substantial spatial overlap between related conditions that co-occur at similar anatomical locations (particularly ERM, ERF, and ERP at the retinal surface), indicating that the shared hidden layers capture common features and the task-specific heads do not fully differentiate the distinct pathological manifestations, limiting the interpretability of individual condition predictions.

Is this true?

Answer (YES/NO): NO